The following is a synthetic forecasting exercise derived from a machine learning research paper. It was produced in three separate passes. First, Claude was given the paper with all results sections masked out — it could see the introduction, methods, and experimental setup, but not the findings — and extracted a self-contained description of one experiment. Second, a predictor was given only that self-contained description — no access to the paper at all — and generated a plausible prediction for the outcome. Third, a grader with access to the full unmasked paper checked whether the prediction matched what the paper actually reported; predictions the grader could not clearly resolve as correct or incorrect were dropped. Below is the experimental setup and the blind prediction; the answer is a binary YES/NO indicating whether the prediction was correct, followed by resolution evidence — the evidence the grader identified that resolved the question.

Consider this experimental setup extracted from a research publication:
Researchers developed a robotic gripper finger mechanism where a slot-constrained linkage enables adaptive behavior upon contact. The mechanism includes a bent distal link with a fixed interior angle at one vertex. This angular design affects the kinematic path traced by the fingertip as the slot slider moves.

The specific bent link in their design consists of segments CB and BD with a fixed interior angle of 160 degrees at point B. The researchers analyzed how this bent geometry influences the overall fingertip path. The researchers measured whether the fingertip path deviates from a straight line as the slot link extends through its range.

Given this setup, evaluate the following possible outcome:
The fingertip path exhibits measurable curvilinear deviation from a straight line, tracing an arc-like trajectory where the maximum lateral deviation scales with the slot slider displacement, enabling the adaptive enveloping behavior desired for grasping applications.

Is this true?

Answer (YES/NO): YES